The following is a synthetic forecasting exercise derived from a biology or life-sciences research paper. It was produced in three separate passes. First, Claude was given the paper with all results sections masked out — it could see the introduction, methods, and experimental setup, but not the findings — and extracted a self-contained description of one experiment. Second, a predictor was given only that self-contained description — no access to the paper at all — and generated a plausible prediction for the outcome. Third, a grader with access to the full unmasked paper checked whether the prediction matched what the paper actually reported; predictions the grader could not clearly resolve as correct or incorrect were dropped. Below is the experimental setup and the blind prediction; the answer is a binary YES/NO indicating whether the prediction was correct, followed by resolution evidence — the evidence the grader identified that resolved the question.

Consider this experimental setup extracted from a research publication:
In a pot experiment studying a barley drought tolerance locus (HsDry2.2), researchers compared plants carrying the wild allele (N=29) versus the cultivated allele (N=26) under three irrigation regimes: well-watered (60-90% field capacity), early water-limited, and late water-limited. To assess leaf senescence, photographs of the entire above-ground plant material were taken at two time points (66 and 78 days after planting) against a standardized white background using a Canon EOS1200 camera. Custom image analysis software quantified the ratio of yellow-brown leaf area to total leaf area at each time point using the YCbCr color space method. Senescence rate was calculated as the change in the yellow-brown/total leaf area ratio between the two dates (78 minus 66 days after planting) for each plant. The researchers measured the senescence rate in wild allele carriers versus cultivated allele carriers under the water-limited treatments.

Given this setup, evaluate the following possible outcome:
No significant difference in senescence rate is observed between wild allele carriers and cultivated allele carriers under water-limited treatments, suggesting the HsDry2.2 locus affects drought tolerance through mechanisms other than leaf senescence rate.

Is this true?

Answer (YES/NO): NO